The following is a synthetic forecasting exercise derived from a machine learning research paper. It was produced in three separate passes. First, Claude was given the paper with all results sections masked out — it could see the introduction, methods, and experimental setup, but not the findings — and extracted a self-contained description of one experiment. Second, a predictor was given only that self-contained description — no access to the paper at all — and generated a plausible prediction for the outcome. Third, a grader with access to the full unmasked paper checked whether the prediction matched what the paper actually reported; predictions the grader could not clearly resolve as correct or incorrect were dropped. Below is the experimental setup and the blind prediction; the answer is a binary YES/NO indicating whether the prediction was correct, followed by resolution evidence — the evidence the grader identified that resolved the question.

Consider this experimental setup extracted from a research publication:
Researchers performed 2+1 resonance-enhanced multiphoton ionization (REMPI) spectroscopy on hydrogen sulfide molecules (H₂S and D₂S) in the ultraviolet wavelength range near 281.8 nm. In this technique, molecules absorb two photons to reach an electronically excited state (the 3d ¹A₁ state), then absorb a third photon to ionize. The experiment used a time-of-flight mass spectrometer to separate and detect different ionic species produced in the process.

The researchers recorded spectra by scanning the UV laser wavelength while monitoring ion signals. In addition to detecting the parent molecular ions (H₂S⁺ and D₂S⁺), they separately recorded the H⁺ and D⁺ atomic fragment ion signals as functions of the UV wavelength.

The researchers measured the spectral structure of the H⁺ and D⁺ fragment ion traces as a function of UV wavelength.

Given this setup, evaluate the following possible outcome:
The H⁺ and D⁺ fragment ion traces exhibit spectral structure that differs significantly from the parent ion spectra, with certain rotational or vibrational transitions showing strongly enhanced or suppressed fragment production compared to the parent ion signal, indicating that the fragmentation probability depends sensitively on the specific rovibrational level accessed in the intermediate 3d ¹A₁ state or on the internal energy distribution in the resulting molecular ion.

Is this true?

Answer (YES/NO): NO